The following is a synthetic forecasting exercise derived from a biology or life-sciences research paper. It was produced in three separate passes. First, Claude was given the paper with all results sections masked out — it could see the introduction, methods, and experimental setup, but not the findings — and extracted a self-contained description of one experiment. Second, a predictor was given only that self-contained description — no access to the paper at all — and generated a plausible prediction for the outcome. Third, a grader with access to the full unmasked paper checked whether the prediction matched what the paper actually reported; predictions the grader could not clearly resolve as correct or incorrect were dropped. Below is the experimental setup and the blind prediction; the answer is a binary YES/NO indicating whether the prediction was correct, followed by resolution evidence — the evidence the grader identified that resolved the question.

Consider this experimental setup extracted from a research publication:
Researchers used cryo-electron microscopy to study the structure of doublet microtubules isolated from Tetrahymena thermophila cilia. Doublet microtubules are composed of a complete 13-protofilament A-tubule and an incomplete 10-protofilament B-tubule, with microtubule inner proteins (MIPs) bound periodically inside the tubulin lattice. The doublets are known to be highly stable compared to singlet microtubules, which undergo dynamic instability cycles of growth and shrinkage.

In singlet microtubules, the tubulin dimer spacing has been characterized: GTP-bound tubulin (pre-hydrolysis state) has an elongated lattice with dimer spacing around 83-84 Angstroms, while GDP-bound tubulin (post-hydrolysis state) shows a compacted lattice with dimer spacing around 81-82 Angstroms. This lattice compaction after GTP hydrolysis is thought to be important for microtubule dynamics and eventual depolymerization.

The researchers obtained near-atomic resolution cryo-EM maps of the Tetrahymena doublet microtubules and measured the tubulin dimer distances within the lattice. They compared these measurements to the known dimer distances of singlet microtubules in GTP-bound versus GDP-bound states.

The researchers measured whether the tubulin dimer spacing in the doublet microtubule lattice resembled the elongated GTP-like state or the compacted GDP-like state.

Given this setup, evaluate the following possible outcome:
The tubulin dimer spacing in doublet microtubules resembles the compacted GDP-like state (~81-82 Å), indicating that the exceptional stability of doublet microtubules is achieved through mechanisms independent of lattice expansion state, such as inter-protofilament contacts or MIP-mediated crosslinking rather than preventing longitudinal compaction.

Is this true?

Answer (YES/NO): NO